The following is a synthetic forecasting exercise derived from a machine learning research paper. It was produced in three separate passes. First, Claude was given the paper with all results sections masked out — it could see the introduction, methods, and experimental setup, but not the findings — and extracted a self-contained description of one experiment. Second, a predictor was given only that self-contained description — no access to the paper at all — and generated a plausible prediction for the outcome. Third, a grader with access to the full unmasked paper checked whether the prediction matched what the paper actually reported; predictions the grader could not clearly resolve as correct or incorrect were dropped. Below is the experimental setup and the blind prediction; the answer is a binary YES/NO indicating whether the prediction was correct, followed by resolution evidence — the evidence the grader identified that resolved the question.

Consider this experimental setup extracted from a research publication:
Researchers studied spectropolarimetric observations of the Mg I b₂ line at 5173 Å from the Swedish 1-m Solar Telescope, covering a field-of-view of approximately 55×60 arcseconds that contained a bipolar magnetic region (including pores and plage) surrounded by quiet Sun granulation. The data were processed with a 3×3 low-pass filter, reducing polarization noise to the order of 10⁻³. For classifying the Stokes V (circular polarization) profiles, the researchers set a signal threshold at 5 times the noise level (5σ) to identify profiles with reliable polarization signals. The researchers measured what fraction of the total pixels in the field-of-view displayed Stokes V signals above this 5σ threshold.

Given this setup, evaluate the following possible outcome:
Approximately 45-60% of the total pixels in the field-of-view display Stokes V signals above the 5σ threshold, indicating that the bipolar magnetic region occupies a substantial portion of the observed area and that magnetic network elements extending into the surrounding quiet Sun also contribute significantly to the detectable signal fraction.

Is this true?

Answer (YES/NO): NO